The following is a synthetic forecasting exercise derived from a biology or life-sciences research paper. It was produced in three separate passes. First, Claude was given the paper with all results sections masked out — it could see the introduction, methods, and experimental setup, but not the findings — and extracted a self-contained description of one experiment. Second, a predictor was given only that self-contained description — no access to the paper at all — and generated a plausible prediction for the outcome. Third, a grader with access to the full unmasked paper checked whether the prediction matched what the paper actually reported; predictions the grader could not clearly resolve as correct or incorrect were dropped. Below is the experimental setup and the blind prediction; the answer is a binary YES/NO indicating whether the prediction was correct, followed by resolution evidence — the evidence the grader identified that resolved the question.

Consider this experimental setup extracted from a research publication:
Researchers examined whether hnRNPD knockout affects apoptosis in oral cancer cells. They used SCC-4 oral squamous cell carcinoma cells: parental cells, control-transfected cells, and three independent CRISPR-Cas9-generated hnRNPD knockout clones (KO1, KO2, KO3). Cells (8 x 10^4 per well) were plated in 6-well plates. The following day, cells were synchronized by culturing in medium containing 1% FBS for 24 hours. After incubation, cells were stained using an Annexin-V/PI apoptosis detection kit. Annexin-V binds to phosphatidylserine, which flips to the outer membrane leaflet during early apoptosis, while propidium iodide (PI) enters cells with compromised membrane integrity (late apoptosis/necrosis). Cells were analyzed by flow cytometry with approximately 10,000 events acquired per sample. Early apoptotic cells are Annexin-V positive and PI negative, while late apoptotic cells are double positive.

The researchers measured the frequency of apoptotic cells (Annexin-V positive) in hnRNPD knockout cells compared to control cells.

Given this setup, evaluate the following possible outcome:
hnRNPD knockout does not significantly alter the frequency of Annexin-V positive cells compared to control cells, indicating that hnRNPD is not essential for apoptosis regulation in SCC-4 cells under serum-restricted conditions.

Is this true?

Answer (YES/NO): YES